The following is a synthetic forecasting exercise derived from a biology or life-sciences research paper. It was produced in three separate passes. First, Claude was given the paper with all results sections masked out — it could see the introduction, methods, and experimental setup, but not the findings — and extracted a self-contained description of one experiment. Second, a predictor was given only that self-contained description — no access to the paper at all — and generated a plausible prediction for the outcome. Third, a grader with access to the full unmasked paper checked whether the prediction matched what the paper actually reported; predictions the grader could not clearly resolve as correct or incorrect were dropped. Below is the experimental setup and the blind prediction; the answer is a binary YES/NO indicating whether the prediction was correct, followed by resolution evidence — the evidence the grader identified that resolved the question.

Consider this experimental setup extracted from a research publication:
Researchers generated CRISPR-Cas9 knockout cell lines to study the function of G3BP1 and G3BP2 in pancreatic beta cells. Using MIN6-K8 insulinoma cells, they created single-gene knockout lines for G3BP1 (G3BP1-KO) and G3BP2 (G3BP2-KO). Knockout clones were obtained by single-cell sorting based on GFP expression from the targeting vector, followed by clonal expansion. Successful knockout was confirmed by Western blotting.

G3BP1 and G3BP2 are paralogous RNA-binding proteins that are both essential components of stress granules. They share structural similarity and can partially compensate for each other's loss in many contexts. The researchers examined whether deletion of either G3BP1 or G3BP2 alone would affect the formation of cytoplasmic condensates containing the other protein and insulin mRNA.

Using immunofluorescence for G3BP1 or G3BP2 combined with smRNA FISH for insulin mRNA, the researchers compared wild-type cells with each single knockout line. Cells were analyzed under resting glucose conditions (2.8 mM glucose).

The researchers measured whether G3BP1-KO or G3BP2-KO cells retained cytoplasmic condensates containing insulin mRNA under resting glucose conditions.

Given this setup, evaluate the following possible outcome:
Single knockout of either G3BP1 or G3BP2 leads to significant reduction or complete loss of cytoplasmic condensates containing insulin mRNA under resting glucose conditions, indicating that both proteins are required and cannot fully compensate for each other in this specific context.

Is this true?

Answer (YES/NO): YES